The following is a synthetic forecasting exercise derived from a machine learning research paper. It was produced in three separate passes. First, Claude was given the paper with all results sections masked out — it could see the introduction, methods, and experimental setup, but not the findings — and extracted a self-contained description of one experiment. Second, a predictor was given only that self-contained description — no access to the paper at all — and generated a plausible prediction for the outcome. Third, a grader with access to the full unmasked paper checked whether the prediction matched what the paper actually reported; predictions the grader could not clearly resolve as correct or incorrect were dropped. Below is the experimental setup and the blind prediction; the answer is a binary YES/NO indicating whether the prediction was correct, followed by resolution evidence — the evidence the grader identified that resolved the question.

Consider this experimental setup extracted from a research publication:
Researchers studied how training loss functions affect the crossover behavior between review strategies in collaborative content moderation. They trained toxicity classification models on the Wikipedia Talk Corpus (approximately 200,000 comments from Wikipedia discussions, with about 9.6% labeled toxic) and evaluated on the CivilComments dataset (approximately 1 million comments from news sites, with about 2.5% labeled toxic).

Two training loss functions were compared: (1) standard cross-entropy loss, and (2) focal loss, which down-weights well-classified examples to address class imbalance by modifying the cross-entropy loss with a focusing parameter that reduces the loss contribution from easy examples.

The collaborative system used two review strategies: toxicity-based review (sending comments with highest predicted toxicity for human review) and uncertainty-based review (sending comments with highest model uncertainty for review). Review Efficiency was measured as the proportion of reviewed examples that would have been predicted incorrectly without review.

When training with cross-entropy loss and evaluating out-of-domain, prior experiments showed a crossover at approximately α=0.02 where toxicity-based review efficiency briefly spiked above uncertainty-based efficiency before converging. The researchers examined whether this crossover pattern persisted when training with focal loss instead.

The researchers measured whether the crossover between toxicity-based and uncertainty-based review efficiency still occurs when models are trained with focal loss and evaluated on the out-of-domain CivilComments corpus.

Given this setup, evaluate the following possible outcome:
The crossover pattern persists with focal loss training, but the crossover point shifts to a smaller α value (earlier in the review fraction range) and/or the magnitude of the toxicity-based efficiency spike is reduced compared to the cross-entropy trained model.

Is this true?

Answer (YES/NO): NO